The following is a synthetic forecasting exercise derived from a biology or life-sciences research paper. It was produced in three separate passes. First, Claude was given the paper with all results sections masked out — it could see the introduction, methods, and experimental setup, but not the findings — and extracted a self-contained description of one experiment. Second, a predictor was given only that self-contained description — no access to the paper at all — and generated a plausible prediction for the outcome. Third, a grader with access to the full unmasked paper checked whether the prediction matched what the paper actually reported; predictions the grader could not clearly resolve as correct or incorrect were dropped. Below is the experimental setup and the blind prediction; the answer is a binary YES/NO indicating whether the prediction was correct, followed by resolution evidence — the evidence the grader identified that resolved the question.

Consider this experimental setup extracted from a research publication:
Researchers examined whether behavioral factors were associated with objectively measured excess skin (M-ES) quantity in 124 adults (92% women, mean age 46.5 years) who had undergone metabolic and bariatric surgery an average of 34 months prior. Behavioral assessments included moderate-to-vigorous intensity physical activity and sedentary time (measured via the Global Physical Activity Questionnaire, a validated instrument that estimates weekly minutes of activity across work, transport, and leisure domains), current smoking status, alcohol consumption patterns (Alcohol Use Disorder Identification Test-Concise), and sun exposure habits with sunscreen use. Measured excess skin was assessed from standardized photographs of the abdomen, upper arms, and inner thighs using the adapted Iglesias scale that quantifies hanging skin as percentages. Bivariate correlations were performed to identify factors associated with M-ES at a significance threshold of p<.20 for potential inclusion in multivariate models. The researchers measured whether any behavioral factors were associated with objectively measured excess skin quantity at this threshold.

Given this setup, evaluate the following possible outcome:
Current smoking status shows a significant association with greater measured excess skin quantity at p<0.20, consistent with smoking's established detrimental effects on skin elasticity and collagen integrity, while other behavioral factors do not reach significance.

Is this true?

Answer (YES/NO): NO